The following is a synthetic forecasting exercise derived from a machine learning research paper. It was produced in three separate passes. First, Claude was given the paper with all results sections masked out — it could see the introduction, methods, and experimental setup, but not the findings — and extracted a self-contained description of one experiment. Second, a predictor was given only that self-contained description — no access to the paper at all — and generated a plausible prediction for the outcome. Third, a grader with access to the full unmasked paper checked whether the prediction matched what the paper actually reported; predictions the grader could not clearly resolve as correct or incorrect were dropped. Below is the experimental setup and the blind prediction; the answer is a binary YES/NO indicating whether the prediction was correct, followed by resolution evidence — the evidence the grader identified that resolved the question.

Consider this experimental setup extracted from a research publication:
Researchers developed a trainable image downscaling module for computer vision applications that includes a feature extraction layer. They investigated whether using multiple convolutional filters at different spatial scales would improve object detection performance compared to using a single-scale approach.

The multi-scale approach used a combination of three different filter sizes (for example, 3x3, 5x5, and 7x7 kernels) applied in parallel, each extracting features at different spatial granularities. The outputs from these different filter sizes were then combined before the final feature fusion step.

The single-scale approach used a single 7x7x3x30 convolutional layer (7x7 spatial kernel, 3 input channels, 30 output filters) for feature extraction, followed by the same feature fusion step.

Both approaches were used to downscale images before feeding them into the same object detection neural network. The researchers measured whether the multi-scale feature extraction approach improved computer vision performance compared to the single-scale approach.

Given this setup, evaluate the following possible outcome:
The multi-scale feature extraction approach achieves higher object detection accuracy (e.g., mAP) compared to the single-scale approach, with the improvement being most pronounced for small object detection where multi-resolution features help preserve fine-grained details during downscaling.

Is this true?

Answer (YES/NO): NO